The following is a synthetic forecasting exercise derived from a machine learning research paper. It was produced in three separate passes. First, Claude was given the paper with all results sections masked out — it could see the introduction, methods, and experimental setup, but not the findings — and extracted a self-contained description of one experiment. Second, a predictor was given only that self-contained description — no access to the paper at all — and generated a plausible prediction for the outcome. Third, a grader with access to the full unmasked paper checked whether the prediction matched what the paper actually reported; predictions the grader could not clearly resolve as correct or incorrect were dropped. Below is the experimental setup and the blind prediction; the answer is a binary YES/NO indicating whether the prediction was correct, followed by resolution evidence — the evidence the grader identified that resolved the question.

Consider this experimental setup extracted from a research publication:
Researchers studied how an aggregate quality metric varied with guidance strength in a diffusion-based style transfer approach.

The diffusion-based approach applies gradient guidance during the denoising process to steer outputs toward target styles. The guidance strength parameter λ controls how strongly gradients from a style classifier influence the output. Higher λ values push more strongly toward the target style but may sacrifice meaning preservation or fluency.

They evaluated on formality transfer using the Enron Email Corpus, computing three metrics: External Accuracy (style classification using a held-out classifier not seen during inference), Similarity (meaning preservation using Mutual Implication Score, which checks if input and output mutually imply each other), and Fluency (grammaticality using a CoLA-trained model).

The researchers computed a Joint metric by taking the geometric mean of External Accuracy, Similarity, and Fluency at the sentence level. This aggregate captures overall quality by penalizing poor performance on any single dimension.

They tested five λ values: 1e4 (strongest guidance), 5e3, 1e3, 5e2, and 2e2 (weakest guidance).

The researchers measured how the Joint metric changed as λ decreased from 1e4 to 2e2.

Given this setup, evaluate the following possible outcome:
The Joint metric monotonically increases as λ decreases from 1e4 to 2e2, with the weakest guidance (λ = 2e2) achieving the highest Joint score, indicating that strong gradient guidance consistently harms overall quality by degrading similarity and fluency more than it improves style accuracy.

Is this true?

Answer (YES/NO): YES